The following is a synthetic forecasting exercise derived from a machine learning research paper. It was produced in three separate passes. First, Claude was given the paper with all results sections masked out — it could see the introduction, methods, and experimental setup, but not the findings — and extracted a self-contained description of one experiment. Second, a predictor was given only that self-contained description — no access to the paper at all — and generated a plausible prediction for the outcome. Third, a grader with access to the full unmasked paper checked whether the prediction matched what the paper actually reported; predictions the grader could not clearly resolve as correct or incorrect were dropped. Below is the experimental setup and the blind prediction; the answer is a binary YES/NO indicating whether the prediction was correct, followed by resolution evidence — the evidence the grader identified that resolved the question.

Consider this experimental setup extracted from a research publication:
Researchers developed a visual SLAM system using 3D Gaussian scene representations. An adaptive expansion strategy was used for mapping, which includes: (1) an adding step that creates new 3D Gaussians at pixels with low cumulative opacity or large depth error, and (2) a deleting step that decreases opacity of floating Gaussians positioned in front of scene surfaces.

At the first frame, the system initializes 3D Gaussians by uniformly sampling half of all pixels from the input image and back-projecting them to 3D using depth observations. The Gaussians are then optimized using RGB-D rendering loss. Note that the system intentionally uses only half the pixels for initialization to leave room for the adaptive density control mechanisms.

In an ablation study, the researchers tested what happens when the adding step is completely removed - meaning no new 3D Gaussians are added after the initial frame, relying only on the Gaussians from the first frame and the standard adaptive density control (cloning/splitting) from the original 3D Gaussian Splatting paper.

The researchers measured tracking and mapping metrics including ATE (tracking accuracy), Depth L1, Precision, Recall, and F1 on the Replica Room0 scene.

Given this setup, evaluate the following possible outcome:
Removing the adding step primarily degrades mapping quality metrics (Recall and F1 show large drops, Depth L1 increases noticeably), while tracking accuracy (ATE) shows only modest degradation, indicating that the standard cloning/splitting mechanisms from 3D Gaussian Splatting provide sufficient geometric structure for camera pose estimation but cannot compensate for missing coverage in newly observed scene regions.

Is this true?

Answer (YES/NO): NO